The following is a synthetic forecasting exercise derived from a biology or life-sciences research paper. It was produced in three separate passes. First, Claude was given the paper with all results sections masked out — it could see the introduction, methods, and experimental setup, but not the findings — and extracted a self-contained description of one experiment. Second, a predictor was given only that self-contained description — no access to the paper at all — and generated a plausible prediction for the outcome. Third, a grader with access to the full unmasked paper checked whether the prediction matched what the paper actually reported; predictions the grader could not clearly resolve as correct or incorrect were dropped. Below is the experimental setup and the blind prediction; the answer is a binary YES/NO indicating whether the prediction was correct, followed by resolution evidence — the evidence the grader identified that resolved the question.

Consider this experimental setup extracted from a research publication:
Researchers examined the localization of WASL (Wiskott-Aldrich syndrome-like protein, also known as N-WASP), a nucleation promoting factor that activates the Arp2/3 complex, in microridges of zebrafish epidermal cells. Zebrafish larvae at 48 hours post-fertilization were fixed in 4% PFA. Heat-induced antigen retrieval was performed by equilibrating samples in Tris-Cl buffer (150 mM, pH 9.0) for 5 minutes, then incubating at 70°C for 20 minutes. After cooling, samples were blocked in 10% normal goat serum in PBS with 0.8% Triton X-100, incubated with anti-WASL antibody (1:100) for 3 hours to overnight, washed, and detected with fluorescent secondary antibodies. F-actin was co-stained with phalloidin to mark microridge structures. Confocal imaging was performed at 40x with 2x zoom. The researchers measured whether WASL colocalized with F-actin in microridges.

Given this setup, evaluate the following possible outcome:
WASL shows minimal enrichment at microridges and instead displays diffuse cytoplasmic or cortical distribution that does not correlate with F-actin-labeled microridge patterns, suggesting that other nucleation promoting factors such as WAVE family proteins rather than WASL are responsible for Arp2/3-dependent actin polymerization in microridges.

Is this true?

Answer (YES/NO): NO